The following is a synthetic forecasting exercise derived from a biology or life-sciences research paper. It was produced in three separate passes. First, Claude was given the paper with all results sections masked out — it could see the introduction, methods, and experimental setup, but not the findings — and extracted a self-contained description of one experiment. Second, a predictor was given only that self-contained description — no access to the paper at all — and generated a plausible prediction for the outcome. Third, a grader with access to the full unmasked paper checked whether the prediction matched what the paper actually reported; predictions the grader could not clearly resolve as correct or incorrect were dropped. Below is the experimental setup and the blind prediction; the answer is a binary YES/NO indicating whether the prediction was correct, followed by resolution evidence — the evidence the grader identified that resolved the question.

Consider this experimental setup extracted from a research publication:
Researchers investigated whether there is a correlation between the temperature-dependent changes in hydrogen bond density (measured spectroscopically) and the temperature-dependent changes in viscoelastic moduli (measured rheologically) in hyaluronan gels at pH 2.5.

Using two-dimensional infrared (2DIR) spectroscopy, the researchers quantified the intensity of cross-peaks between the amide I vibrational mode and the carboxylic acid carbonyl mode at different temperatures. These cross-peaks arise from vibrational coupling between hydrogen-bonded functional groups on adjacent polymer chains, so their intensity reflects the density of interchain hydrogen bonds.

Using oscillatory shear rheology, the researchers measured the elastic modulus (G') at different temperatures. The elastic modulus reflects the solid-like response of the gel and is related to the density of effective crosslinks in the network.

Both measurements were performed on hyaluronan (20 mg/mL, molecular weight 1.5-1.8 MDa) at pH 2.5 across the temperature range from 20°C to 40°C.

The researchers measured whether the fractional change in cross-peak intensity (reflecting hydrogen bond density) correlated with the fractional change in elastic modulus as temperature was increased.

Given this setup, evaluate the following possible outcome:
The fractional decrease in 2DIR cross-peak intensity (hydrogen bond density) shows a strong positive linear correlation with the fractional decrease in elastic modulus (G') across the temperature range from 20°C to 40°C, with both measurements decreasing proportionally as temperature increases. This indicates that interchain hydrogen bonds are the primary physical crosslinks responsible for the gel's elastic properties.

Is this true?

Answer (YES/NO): NO